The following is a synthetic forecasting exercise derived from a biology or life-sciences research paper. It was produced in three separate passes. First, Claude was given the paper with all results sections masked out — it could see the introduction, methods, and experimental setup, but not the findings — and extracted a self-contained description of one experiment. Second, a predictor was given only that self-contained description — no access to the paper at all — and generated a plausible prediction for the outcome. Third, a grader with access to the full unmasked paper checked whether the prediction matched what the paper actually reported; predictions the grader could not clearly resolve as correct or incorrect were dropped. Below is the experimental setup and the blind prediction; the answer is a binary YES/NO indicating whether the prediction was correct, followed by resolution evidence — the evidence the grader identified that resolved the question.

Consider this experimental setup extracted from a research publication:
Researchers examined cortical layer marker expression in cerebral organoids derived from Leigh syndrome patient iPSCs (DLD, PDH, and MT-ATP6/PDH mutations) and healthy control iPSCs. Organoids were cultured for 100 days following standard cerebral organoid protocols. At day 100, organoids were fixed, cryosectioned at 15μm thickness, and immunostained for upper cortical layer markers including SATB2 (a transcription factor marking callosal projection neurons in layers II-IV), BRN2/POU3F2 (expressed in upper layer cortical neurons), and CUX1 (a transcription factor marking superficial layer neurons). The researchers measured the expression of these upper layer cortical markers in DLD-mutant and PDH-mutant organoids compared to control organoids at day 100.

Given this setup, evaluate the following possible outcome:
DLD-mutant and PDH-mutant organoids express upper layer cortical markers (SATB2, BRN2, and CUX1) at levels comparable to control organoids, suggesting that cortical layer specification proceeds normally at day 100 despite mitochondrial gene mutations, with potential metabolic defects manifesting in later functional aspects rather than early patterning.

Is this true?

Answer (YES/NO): NO